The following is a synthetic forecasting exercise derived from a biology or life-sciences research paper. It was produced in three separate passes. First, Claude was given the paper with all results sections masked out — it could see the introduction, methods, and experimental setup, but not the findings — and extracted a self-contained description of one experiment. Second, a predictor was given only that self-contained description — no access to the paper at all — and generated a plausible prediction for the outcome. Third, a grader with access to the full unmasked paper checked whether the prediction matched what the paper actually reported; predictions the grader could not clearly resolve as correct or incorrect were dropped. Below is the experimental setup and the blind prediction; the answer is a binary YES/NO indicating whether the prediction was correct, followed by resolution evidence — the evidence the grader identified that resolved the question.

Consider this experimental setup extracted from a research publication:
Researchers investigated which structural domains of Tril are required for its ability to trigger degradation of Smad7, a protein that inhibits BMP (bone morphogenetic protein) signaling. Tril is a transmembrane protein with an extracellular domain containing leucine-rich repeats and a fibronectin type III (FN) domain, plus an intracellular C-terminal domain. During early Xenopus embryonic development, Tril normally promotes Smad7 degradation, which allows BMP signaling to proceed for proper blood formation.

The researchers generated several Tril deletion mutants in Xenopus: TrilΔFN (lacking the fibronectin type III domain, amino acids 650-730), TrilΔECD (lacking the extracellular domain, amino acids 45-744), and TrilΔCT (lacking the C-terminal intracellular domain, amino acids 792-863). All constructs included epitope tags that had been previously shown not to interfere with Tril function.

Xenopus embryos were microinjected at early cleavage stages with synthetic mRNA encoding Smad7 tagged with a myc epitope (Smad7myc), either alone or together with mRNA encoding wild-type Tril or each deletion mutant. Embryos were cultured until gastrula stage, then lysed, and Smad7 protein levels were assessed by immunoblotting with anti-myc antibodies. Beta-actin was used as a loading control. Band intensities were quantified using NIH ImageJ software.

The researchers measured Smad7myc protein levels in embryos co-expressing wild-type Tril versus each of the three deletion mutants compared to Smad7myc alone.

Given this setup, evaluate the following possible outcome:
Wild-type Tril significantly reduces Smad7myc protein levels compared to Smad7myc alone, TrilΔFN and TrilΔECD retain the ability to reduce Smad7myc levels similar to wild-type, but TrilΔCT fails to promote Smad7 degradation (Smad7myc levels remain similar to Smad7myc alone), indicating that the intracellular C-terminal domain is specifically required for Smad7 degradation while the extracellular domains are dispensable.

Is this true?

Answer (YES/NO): NO